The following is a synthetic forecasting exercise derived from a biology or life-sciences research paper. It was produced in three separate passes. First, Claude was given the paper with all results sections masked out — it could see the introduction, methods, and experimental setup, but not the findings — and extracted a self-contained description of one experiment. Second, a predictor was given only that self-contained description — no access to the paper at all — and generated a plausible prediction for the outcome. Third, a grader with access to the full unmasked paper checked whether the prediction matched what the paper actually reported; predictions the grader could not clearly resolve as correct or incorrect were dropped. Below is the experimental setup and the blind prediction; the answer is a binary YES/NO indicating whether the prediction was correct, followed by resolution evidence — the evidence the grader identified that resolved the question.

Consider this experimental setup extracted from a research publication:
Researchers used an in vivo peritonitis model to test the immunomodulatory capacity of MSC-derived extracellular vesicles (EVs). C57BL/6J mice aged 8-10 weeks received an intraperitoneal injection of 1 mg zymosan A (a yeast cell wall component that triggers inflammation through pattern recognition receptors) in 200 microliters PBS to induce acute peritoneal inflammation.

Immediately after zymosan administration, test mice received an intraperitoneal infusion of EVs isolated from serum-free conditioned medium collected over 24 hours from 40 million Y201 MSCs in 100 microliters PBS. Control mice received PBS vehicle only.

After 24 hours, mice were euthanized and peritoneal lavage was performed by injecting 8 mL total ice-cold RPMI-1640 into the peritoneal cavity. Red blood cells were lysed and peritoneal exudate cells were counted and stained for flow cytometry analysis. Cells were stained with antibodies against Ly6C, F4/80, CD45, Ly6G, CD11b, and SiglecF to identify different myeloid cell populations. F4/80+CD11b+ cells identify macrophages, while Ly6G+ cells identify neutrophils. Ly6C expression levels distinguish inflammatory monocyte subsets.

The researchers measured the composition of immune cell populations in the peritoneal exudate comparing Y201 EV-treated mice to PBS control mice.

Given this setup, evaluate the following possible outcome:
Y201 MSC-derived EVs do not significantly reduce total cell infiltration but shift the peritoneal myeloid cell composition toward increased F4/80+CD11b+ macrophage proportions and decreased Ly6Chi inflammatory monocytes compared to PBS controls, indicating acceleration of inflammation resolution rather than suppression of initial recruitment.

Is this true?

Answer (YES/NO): NO